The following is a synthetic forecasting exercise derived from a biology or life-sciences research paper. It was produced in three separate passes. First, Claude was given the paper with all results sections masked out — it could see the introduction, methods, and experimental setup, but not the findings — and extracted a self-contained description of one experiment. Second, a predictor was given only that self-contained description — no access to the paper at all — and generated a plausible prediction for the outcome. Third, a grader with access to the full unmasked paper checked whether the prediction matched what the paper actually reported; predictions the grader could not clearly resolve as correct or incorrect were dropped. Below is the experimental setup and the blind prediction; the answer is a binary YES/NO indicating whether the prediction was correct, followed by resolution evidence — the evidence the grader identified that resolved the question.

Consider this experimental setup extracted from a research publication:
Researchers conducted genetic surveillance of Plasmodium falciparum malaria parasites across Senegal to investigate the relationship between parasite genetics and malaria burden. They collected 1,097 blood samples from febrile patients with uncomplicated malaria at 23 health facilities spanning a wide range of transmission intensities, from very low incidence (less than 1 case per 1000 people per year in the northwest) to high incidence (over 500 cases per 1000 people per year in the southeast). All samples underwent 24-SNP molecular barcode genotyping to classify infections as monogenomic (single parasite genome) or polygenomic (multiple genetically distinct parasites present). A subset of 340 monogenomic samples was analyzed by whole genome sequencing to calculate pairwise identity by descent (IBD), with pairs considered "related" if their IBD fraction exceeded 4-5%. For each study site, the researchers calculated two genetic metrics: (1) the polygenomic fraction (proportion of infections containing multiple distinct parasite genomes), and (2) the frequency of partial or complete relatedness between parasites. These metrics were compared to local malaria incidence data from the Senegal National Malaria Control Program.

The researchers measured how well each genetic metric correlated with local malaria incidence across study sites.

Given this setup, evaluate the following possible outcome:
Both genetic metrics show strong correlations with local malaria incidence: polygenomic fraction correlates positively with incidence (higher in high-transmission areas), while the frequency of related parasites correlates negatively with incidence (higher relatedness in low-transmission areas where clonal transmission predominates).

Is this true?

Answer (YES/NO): NO